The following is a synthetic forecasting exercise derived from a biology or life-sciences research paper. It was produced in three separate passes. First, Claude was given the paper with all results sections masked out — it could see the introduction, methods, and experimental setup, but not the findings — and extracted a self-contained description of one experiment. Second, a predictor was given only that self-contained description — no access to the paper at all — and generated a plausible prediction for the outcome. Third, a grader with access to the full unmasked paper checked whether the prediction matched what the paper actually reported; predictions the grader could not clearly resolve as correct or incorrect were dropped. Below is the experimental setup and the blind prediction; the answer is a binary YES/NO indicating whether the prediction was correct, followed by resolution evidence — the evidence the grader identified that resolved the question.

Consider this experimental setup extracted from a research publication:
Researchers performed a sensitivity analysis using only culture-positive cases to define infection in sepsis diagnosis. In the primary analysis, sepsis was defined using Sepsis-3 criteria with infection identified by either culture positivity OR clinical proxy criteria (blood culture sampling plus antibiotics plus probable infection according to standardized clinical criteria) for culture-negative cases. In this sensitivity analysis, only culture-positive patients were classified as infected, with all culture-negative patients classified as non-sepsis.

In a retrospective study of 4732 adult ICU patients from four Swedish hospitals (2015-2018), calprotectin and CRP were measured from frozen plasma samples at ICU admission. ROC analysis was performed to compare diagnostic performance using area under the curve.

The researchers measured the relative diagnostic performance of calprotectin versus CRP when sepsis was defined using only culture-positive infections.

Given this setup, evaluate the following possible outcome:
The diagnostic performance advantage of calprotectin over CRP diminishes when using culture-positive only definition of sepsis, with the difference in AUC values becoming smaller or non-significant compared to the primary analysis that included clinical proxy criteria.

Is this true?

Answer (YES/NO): NO